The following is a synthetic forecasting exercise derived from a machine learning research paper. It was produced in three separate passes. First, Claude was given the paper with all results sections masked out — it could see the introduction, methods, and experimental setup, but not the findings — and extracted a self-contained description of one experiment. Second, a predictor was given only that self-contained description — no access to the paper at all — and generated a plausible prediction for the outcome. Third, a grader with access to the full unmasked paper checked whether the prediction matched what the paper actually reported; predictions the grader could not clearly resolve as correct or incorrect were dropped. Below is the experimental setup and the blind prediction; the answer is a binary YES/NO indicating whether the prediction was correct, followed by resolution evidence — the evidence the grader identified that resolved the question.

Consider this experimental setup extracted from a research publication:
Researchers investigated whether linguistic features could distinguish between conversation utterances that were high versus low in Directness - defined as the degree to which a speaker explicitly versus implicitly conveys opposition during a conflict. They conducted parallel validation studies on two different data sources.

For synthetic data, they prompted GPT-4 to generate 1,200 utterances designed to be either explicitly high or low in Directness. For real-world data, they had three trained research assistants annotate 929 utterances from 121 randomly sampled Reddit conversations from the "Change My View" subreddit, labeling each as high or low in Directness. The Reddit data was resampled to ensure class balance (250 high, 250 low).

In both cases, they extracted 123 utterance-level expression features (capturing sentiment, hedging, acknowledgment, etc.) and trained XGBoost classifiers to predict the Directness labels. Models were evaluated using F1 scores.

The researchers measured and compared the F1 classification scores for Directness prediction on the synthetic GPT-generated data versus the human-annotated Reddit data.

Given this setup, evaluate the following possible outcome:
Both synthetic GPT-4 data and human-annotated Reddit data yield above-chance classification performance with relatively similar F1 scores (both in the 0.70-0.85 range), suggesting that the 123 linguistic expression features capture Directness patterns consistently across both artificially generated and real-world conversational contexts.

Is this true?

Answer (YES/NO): NO